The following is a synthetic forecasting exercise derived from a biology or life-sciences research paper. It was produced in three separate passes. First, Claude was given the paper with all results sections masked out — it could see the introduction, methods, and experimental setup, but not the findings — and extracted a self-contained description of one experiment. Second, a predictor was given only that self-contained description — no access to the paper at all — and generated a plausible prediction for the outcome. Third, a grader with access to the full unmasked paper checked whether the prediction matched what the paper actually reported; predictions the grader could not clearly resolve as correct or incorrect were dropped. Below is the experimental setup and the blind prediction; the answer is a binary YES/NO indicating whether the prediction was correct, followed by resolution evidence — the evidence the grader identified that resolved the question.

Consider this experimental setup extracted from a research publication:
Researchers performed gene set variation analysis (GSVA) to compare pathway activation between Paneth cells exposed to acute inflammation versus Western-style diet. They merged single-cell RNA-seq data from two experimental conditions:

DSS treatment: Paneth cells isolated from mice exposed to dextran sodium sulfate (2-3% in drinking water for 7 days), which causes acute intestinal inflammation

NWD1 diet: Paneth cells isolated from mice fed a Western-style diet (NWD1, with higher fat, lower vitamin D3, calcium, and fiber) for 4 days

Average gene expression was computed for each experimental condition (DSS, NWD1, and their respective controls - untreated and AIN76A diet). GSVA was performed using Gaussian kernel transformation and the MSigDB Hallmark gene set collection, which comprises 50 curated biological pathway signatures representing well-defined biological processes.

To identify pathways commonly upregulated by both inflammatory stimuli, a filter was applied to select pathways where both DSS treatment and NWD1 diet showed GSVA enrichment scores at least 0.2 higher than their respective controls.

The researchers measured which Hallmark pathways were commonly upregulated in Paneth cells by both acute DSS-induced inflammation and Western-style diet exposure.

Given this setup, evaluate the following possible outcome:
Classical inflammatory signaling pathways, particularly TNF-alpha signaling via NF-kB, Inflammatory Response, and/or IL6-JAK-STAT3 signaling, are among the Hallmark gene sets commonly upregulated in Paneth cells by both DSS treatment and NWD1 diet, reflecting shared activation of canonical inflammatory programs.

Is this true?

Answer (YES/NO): NO